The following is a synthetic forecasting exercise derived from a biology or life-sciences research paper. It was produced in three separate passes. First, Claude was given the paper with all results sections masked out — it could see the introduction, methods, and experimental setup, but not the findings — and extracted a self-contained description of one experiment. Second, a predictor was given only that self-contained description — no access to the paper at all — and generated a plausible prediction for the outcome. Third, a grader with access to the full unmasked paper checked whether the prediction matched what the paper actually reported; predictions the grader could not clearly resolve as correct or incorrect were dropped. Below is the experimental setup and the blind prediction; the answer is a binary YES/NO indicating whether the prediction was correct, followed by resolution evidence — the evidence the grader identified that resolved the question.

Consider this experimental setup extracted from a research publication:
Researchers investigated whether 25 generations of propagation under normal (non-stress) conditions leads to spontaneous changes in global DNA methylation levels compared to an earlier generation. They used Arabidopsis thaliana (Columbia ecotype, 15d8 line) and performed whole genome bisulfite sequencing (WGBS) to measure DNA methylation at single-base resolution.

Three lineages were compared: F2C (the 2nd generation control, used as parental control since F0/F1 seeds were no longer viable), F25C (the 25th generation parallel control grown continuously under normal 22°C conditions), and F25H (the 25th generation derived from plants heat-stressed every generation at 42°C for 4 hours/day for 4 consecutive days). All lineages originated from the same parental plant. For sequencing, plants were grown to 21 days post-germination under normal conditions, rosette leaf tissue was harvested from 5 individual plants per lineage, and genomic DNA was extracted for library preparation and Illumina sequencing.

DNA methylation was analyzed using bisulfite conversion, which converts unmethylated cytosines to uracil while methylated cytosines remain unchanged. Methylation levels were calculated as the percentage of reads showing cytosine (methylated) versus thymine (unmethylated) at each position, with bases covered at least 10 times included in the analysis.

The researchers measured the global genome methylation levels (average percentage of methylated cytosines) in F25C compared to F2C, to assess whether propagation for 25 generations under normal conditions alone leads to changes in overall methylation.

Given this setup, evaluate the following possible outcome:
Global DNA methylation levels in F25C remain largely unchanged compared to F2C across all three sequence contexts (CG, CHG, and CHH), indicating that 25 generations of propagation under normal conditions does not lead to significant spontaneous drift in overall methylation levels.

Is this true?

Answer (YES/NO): YES